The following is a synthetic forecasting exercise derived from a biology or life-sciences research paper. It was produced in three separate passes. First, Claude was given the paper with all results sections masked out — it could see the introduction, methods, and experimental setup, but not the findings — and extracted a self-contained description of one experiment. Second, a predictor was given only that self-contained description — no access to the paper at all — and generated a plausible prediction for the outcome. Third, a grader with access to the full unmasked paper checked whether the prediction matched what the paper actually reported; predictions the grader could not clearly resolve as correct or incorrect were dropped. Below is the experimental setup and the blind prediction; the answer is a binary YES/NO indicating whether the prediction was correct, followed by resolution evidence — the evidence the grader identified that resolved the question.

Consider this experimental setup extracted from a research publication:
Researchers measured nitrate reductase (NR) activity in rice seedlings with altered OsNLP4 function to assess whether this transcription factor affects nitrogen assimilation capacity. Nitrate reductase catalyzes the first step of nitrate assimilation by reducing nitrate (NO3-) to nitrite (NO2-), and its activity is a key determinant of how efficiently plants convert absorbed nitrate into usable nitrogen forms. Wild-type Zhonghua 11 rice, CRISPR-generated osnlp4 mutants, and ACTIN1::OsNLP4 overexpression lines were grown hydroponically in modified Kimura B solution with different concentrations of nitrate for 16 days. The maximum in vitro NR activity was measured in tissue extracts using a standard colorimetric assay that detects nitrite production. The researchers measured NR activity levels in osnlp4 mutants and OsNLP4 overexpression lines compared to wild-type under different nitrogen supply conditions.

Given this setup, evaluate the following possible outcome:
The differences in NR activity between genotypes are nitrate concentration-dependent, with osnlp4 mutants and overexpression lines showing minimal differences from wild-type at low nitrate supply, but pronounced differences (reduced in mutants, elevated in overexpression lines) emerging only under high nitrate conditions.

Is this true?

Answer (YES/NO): NO